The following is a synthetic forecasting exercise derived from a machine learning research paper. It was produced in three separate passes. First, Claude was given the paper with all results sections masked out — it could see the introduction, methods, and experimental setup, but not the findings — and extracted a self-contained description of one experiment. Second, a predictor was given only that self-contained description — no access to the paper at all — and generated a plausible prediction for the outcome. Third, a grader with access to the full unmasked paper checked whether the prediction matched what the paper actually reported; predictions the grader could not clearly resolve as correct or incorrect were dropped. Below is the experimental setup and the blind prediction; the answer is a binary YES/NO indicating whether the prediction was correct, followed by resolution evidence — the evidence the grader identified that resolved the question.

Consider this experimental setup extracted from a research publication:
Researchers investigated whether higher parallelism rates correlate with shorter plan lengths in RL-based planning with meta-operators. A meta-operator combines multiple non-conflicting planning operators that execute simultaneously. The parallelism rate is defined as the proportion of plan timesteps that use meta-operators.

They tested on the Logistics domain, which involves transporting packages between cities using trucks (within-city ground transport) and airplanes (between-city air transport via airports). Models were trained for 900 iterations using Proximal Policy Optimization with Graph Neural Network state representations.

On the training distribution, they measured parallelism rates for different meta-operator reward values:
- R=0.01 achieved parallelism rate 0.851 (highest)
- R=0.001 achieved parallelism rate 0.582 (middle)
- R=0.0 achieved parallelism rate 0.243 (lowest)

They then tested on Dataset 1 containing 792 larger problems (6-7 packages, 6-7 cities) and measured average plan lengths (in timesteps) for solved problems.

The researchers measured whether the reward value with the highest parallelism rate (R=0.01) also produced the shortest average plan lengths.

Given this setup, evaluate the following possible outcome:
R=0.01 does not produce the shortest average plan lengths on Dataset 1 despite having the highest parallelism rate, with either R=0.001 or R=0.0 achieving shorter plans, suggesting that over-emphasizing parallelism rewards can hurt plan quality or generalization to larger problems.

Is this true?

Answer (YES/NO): YES